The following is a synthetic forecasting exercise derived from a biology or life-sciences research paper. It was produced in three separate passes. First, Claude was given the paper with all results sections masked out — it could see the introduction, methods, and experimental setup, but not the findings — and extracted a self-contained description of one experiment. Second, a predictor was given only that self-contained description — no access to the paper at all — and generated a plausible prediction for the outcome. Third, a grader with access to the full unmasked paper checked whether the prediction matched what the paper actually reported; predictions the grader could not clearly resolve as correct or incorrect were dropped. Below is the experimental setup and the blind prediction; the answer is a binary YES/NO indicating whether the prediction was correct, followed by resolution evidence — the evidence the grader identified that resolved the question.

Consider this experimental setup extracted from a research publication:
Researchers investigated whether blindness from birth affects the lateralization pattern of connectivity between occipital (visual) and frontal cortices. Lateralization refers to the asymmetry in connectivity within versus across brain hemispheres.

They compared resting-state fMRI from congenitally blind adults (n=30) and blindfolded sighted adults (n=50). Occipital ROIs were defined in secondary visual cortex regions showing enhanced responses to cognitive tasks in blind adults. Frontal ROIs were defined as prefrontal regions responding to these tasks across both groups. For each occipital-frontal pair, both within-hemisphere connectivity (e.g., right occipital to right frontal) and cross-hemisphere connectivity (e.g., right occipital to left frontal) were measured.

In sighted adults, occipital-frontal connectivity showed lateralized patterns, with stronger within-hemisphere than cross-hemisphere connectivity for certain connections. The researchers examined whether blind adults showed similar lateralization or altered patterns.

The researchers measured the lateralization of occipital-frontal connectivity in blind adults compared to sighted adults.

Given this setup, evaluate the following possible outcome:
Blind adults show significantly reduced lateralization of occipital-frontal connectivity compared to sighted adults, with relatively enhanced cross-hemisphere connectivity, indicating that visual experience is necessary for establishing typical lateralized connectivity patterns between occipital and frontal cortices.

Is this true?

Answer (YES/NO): NO